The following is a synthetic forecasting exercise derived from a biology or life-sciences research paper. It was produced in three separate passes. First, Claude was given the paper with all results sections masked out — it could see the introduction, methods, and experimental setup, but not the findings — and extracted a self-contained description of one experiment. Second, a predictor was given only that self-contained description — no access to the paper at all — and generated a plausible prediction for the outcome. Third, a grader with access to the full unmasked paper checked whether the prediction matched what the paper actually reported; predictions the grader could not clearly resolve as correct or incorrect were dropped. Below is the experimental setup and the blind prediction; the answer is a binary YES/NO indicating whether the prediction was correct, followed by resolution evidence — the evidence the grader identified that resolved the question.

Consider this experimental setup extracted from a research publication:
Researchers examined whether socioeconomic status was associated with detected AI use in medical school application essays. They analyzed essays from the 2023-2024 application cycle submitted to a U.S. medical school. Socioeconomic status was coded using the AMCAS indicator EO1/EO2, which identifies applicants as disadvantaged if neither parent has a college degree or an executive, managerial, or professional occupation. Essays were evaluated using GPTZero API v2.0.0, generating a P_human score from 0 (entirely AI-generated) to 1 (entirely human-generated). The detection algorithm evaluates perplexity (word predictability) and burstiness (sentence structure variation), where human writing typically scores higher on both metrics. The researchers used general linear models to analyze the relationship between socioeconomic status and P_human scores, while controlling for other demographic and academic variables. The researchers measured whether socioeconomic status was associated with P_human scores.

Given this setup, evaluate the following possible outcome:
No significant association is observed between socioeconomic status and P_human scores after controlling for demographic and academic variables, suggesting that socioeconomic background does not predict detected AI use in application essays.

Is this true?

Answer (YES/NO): YES